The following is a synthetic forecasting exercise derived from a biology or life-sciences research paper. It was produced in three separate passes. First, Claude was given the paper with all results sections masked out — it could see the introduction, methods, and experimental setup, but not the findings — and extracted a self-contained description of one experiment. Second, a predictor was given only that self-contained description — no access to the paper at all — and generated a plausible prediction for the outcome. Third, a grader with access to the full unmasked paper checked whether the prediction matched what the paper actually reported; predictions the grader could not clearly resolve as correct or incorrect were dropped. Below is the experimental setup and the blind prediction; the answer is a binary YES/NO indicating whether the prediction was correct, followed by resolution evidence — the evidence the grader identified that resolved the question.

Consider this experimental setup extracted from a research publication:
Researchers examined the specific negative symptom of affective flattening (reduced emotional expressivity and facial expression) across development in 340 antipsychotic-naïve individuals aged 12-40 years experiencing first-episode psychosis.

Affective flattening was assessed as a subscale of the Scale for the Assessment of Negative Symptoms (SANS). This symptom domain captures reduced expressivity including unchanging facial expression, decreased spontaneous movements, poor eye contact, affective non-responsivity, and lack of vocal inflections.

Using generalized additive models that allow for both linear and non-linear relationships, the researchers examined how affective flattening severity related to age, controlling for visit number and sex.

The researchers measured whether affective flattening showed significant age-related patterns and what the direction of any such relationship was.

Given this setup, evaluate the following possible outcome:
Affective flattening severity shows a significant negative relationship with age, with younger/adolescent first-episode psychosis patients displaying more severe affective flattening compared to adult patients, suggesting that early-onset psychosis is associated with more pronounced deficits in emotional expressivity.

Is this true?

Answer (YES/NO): YES